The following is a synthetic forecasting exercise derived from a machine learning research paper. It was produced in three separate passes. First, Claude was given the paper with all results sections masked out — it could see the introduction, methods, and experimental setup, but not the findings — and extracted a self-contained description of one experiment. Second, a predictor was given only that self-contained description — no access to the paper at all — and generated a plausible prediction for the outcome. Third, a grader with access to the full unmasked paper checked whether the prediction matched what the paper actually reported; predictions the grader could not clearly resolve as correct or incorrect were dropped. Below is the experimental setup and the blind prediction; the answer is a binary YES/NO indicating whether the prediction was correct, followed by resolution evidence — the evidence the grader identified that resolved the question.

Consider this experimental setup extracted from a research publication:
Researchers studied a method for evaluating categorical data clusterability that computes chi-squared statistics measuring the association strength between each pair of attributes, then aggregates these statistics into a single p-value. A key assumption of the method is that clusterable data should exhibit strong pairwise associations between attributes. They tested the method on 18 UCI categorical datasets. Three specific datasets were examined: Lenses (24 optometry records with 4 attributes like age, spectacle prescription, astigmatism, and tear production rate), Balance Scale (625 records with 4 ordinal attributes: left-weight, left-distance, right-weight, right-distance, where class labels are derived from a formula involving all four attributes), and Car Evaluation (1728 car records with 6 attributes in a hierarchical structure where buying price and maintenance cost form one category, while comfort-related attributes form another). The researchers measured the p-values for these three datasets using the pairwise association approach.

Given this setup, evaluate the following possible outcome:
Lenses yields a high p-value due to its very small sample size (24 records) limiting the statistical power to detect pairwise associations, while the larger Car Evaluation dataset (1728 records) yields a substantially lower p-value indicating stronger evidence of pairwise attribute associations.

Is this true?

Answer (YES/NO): NO